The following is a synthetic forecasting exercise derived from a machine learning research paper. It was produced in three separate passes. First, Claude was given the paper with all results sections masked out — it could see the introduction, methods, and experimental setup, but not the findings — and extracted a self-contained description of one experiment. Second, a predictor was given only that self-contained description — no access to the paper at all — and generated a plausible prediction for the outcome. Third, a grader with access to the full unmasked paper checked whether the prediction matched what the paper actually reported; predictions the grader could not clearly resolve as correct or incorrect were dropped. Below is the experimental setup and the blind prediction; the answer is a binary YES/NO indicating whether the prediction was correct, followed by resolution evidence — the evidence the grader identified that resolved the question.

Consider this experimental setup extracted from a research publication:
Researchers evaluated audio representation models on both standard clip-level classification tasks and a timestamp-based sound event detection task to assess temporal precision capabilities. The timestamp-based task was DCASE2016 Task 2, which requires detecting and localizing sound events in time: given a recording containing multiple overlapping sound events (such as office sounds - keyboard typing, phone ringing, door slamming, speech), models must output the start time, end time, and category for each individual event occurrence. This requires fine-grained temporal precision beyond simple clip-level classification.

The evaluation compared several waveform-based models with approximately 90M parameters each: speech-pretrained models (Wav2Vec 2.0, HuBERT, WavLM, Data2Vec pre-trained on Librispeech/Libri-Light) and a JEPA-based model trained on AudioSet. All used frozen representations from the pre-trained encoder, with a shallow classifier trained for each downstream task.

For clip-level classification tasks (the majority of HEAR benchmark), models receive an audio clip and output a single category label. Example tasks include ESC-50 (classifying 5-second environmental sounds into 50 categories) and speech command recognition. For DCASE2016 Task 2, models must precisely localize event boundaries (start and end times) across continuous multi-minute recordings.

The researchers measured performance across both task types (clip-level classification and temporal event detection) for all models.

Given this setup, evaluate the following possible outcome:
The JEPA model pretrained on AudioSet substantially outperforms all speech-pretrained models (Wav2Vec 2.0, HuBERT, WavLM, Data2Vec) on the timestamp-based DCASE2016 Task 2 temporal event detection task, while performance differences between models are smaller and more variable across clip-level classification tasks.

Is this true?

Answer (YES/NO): NO